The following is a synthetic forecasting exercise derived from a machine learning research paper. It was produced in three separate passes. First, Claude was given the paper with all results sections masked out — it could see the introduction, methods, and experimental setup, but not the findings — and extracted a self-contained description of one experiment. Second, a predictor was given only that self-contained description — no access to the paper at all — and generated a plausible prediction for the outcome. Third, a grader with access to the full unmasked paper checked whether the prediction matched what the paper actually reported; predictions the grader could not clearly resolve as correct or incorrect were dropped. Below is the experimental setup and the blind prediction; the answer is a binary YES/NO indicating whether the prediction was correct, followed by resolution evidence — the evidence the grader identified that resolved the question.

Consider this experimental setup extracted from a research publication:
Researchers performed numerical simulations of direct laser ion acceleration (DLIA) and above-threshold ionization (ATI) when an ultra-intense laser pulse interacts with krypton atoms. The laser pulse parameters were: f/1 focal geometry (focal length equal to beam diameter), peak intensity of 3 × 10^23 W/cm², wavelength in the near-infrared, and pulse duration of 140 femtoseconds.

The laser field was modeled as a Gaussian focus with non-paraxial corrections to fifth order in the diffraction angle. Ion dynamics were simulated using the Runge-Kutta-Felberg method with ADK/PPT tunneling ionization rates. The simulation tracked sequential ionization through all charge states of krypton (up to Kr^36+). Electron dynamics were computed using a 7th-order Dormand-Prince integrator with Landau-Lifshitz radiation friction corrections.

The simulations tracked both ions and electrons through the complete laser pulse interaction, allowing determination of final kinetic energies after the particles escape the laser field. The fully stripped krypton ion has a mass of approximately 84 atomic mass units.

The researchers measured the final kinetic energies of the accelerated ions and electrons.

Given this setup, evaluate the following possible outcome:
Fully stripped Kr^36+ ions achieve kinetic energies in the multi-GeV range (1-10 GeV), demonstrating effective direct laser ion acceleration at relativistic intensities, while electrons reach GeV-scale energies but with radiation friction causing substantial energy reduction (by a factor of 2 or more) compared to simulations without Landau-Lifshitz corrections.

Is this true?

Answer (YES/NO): NO